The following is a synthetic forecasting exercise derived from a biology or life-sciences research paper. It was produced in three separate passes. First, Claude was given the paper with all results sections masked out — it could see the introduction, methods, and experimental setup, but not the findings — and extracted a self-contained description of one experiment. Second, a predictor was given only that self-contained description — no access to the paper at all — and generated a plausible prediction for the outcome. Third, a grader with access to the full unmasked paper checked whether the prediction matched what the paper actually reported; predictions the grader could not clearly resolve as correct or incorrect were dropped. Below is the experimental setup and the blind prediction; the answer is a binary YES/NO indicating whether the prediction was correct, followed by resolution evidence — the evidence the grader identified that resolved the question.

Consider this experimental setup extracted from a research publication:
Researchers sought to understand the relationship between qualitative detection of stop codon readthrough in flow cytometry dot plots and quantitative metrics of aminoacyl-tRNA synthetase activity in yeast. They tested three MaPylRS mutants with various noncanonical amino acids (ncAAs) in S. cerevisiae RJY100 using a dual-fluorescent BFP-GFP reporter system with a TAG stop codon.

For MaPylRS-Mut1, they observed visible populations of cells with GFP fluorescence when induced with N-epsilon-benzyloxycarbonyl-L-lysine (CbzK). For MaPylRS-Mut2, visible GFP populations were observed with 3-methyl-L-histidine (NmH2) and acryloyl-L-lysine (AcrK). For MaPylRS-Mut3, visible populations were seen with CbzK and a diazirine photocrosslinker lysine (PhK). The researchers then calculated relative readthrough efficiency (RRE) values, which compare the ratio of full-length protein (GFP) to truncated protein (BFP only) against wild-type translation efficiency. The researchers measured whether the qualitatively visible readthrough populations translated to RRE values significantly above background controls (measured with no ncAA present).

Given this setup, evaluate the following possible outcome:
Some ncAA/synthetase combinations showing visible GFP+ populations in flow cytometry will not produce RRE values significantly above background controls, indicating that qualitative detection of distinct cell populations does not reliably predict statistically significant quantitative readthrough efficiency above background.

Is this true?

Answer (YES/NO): YES